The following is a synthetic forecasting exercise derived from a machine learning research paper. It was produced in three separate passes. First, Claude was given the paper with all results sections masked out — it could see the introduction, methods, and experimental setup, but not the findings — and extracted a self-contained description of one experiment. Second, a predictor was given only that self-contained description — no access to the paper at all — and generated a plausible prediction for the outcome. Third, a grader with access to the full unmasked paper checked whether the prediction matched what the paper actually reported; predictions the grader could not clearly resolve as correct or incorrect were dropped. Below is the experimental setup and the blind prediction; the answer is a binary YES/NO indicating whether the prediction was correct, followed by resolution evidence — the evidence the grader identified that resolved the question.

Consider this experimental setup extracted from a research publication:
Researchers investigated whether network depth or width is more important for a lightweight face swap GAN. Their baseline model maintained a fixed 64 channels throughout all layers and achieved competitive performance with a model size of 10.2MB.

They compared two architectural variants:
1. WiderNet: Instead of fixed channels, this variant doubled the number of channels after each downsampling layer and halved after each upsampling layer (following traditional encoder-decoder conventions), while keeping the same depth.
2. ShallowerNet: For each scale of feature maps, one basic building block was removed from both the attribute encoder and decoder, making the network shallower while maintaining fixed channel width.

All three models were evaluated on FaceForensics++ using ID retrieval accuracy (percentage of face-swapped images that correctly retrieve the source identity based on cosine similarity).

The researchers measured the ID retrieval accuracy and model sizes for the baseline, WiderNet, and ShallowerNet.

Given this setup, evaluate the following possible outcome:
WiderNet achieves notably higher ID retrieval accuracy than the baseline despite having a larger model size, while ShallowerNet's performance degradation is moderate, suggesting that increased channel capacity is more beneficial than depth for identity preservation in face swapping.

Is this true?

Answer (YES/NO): NO